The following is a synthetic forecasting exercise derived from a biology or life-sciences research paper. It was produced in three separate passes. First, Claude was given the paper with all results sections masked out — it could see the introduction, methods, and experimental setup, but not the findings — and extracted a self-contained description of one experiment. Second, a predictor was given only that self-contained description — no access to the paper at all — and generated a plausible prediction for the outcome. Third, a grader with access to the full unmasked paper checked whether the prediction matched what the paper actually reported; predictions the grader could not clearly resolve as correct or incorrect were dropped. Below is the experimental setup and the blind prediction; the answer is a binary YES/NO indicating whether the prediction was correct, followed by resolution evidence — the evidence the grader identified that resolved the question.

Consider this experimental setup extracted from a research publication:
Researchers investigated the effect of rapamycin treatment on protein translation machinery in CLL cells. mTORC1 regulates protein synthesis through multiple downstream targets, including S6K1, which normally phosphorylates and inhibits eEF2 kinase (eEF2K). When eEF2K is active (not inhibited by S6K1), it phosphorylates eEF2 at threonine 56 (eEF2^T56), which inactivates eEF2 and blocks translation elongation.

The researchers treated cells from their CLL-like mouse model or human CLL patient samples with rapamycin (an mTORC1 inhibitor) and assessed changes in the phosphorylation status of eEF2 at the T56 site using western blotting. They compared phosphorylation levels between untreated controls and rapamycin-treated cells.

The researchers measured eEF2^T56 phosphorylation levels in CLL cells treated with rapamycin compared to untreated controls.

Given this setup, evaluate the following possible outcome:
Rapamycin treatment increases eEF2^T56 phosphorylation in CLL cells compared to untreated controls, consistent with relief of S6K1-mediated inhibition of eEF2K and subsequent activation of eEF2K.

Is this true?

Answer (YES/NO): YES